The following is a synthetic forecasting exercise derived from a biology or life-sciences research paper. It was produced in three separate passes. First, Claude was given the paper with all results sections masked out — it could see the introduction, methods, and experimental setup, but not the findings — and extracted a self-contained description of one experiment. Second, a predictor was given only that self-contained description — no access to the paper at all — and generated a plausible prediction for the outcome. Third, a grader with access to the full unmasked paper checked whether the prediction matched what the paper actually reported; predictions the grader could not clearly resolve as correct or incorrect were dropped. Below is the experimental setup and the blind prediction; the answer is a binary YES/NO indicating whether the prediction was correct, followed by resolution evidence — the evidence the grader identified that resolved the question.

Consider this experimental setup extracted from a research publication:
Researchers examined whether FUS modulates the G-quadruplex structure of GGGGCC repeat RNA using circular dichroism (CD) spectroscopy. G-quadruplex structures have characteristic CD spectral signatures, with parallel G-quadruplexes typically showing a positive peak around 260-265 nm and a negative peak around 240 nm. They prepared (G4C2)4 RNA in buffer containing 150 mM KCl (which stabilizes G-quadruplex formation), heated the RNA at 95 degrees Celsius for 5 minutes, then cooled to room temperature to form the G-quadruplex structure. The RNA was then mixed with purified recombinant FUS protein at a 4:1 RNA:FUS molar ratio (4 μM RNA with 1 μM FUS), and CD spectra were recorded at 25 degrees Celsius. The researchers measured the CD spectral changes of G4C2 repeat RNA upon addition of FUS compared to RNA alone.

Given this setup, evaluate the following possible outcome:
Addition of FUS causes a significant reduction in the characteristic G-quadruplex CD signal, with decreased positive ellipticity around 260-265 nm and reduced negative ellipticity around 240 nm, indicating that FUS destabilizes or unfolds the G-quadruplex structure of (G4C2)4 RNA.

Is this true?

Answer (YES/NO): NO